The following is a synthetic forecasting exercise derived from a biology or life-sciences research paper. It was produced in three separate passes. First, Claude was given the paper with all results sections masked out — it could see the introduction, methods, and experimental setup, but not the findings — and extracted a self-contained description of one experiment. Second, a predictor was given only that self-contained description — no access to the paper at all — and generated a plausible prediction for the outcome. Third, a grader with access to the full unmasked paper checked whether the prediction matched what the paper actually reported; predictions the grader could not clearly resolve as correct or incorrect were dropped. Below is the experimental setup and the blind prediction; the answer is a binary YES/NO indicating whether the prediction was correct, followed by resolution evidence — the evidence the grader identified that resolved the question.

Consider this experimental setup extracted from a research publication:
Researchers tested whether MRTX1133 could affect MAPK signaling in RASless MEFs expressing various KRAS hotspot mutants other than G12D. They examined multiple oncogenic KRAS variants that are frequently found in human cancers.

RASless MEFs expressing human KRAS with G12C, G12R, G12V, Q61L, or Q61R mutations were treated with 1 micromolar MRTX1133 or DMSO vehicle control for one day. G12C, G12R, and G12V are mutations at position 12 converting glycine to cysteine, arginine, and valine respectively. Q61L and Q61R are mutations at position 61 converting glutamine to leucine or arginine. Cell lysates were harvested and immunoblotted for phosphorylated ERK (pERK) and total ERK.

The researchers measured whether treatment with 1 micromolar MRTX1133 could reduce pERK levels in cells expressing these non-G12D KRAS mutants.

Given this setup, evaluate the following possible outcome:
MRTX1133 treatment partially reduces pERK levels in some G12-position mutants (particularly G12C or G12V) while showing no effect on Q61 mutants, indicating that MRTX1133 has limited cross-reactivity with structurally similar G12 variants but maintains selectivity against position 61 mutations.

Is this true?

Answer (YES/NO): YES